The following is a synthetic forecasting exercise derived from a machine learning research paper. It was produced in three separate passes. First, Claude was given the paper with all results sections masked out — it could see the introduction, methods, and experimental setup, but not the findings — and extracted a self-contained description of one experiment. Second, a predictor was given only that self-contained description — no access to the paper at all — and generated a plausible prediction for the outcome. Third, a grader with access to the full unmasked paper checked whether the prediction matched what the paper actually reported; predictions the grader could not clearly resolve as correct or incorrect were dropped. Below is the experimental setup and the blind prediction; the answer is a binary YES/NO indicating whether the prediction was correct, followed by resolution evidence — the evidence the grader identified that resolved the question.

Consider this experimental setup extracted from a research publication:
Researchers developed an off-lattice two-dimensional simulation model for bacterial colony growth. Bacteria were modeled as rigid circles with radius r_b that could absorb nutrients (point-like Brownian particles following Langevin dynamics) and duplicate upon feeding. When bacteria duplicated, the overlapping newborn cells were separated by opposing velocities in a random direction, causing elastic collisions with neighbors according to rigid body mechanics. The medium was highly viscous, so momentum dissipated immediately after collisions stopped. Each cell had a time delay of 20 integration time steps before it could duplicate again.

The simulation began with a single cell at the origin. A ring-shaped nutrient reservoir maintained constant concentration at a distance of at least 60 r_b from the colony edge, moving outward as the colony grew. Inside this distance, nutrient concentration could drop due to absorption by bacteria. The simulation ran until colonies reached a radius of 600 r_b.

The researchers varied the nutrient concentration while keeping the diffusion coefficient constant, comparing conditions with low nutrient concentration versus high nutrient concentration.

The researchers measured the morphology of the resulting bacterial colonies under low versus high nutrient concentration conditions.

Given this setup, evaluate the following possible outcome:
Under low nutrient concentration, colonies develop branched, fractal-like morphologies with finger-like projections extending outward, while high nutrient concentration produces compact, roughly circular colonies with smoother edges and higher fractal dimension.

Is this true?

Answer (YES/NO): YES